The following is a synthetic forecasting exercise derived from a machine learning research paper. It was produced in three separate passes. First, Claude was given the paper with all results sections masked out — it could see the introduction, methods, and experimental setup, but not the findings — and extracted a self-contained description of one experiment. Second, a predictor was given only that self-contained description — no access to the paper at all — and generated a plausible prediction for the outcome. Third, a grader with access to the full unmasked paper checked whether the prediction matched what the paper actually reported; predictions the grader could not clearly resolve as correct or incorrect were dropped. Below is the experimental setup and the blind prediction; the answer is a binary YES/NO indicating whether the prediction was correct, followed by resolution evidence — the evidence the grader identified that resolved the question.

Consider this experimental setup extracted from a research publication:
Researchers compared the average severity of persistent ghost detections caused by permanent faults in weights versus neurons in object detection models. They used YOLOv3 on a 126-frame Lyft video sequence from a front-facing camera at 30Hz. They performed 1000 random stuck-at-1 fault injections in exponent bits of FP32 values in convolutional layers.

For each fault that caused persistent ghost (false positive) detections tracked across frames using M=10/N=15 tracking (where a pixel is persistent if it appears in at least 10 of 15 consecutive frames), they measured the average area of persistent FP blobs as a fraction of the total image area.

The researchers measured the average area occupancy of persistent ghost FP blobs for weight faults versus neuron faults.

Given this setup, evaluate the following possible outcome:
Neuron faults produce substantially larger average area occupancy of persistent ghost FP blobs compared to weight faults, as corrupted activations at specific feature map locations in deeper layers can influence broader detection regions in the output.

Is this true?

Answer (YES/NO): NO